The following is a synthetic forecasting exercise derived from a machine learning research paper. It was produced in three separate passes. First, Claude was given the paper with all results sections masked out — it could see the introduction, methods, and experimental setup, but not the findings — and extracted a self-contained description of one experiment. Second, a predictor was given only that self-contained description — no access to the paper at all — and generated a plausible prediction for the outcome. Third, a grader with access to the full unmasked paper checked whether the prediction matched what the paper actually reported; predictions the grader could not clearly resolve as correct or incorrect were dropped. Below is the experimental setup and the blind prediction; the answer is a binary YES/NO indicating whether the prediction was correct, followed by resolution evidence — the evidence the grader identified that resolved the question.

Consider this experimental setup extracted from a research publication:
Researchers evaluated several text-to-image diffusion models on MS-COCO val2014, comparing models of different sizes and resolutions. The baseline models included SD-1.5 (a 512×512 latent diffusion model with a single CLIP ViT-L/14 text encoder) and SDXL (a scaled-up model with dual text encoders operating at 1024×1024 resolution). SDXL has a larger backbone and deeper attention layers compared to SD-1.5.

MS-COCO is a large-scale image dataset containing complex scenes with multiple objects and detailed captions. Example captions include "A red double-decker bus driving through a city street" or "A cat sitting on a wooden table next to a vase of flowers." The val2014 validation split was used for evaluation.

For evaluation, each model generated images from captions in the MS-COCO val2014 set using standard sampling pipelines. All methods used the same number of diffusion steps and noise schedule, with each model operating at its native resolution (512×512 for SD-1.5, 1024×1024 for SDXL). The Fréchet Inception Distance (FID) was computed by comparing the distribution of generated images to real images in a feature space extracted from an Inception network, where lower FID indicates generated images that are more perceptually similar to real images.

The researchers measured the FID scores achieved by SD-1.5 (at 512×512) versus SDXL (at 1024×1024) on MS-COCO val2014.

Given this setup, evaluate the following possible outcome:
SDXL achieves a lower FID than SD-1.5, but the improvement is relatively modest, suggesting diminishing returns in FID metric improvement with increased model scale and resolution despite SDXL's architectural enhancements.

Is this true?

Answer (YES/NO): NO